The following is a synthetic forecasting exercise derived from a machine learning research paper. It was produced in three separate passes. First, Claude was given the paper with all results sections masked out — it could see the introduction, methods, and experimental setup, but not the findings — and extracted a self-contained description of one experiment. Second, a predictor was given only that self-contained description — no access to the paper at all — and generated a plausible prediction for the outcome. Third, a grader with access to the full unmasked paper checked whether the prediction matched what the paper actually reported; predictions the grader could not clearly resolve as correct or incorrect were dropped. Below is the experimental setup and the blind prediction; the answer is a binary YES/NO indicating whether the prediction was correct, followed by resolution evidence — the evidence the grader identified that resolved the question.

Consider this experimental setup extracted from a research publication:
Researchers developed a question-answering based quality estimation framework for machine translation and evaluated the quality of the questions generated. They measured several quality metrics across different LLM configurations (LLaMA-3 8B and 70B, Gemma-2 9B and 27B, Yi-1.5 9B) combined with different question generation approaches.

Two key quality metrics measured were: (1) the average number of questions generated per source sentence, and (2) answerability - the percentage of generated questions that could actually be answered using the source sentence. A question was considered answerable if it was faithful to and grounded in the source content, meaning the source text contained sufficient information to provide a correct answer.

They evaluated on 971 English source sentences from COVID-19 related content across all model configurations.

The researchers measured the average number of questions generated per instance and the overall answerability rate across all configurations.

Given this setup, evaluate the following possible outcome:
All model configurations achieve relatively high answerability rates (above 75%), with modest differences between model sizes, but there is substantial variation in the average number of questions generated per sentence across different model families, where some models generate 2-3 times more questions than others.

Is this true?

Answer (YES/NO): NO